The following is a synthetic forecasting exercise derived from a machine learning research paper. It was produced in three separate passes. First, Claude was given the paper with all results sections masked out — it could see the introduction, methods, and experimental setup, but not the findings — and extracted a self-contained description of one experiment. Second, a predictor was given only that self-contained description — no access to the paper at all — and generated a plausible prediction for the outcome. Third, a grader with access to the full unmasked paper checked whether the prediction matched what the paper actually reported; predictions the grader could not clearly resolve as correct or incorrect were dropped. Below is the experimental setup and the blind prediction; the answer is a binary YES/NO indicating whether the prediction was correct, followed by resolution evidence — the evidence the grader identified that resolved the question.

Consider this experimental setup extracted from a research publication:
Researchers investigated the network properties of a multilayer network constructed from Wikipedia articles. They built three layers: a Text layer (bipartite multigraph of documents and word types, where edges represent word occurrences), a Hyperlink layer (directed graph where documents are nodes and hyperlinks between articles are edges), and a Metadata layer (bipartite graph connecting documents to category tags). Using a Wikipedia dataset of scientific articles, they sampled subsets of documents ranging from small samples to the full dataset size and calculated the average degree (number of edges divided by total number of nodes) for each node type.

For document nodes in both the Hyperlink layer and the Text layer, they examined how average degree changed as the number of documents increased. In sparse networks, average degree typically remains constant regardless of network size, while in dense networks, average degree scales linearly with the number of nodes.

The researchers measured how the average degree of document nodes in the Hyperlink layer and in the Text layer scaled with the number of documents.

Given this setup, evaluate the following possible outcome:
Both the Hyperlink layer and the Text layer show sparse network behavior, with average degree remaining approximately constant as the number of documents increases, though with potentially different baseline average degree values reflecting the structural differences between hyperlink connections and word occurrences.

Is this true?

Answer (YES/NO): YES